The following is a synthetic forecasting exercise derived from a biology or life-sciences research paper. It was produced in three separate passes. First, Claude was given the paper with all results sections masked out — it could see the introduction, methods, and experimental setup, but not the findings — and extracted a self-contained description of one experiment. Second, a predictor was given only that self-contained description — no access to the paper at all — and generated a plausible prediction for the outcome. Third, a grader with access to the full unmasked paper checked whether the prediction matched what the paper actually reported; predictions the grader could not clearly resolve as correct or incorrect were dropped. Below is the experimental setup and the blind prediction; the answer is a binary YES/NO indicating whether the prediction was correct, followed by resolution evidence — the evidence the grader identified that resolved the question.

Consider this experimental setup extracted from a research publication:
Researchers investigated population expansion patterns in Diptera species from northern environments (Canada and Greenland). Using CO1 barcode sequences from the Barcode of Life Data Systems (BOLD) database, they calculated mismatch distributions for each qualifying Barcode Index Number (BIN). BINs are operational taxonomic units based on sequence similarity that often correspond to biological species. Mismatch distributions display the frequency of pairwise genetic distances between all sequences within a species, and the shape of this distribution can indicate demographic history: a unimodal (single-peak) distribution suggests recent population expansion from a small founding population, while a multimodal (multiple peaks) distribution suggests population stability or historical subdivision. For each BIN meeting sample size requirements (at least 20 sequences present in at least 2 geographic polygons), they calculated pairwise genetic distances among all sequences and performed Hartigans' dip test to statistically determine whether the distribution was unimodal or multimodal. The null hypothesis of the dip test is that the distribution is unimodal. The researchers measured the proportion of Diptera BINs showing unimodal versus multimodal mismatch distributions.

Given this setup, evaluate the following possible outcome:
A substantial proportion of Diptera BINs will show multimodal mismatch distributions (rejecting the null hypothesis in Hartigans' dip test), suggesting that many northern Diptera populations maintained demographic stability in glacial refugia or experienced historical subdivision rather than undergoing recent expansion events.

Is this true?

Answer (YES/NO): NO